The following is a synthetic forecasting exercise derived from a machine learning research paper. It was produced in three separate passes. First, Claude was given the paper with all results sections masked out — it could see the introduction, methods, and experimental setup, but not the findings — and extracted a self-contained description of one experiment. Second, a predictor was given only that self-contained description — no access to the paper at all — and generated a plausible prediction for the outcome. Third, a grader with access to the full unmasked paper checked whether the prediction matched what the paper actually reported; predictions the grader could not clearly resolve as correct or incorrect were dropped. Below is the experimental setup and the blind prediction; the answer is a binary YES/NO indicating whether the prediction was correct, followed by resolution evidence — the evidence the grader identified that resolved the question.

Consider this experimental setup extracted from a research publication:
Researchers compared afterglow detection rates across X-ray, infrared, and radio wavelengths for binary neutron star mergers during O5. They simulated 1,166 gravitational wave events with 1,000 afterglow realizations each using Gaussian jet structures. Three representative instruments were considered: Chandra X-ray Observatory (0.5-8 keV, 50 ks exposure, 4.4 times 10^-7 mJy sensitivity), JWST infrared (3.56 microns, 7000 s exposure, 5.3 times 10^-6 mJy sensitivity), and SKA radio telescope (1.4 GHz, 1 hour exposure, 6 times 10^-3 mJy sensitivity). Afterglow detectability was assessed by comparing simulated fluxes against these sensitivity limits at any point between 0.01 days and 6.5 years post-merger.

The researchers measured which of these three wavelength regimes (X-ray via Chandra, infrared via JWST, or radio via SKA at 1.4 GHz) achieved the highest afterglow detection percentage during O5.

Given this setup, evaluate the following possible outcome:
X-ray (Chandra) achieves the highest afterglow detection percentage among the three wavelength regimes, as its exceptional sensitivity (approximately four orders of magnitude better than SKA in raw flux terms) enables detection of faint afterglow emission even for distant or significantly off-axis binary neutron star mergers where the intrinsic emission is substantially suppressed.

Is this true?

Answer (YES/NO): NO